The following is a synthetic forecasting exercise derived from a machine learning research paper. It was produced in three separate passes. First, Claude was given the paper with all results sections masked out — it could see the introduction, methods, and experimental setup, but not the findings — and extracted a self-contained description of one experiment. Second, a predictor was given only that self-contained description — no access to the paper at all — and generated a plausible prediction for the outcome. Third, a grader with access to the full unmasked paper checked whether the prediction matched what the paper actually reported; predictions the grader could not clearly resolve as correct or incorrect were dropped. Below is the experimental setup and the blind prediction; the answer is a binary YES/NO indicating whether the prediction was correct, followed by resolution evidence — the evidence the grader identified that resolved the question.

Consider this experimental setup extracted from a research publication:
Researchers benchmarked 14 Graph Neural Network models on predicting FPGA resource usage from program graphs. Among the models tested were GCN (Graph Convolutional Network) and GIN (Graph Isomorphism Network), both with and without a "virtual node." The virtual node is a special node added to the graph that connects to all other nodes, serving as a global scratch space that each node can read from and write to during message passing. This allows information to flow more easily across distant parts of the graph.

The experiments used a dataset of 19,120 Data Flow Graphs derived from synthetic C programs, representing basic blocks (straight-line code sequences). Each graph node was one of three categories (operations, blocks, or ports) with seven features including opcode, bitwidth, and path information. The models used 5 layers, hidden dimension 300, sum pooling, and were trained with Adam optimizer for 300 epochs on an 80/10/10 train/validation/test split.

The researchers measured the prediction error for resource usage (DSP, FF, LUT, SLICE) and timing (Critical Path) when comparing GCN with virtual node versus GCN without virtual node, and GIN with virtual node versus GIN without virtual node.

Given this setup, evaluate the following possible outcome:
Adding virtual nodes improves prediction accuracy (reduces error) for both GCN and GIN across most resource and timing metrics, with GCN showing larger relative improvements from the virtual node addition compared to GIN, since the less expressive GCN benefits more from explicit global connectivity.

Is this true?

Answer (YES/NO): NO